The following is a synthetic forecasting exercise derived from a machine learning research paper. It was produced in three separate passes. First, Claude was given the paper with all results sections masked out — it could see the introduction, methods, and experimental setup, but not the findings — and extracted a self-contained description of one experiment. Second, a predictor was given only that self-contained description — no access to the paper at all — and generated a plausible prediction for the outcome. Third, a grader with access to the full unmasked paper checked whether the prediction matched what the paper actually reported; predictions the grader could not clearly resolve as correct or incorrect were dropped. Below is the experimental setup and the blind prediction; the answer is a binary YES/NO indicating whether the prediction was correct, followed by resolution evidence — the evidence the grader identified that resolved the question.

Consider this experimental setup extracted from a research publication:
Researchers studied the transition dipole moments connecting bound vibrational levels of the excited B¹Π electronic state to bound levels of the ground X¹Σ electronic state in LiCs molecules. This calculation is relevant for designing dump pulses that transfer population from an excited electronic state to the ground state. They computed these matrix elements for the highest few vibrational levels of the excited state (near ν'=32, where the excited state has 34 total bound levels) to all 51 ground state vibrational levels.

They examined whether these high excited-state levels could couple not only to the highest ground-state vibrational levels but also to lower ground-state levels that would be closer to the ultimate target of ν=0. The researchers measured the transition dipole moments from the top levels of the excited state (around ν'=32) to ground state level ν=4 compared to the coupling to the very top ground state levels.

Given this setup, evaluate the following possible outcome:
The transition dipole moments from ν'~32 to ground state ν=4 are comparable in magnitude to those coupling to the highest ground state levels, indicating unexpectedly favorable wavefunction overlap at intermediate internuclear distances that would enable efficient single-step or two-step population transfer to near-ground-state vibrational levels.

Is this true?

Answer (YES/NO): NO